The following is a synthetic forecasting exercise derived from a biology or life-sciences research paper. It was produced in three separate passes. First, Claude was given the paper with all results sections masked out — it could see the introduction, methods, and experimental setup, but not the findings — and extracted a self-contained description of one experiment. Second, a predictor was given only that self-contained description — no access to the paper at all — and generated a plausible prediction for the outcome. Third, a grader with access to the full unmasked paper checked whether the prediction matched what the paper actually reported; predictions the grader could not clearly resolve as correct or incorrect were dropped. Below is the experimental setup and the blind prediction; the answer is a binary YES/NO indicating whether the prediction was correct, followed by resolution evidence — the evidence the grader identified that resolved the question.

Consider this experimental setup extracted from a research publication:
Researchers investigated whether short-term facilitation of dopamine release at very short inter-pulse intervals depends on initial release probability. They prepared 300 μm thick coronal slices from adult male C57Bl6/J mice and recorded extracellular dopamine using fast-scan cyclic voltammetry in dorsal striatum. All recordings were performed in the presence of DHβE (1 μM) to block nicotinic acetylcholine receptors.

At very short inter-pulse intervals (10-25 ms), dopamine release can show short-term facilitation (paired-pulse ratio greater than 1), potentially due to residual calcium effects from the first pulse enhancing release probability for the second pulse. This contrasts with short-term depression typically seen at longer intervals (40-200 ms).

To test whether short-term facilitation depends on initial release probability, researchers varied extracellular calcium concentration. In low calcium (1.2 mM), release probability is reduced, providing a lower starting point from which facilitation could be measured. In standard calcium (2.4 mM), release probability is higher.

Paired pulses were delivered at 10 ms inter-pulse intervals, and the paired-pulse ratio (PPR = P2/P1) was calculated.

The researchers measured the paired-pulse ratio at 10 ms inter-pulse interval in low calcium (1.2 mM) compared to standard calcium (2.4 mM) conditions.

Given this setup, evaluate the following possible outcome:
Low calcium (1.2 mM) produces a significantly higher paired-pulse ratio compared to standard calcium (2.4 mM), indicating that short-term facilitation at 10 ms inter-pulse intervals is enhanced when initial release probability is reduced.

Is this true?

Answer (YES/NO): NO